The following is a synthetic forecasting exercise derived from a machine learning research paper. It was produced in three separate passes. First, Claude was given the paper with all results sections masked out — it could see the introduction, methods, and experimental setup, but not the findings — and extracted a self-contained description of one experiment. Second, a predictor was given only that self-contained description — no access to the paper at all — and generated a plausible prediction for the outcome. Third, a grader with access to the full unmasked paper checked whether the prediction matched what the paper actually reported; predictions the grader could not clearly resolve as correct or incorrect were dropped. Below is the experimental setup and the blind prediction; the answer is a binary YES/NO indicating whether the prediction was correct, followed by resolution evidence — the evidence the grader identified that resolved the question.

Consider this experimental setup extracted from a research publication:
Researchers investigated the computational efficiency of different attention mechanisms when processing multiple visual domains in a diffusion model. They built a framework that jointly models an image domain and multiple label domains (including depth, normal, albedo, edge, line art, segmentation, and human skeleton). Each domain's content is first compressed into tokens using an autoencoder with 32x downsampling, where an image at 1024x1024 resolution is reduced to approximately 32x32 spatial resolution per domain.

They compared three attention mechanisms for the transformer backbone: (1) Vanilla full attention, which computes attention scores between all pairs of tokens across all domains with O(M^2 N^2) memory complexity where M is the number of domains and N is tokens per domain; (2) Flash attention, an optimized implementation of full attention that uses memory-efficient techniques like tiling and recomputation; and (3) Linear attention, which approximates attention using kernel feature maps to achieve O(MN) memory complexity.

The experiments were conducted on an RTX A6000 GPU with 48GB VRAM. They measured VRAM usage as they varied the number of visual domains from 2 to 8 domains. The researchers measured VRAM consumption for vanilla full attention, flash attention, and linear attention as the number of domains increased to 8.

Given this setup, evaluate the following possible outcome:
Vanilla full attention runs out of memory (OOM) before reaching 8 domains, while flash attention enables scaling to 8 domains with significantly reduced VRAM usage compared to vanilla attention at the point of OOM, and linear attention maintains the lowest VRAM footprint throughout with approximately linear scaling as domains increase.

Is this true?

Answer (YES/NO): YES